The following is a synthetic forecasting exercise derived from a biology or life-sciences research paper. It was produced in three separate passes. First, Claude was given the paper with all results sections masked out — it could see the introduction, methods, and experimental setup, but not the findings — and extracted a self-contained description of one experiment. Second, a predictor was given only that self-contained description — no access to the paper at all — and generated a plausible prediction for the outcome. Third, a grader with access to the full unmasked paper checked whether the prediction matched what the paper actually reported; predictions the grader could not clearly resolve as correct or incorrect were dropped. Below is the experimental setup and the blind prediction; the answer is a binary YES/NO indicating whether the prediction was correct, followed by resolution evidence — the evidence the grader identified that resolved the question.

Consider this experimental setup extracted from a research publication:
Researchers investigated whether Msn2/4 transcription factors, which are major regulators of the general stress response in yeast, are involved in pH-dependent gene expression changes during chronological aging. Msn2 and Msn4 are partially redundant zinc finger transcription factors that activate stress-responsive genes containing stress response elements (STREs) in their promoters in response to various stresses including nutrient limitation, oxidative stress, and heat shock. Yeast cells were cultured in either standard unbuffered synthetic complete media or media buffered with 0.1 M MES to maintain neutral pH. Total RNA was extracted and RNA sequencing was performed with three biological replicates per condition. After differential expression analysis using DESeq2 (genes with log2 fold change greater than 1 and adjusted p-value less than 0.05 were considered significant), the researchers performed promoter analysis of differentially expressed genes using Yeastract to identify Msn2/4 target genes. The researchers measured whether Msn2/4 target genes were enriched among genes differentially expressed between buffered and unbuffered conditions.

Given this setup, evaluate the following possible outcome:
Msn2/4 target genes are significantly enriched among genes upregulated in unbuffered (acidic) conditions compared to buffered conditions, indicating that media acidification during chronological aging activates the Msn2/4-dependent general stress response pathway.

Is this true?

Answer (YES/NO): NO